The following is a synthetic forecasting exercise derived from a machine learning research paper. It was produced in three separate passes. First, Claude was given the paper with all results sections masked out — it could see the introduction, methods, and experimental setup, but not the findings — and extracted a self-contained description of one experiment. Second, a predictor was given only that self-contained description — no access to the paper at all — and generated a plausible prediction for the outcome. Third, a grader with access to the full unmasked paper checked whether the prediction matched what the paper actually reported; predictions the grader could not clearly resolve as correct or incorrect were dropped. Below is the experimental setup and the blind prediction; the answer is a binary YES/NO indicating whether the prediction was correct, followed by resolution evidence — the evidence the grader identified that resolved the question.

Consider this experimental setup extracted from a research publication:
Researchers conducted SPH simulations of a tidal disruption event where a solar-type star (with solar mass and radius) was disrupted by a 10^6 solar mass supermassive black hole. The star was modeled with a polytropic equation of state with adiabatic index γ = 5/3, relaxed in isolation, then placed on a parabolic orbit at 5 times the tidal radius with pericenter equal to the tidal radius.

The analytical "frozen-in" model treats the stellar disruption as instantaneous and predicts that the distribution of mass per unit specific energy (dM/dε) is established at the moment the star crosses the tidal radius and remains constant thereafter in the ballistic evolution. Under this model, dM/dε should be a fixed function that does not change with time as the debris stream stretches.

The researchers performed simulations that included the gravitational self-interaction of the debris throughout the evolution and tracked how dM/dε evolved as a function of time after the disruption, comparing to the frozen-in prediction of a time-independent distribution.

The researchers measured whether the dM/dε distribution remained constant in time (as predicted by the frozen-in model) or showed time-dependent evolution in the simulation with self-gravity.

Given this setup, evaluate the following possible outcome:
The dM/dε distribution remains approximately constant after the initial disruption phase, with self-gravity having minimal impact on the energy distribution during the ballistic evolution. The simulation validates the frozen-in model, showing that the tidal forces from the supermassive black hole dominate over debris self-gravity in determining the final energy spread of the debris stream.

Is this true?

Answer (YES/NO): NO